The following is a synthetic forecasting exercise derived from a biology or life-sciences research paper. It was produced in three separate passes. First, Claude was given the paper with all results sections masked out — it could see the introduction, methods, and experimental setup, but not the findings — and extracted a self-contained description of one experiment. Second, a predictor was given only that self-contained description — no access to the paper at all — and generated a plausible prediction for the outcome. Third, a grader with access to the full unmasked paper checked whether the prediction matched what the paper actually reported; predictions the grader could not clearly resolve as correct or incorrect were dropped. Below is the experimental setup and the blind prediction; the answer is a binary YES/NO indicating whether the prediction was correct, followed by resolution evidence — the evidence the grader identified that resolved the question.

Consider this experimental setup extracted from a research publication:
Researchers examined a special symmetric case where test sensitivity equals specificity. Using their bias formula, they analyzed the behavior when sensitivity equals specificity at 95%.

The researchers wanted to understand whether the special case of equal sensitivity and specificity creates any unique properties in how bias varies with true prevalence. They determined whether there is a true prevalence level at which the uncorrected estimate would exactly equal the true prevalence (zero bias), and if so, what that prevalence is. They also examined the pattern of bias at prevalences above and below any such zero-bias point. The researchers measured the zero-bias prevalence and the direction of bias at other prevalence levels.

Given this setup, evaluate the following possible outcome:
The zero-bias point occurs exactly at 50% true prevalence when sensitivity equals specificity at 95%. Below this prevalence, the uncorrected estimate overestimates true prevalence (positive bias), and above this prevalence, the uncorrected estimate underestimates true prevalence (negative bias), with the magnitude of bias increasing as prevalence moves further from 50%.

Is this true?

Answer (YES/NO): YES